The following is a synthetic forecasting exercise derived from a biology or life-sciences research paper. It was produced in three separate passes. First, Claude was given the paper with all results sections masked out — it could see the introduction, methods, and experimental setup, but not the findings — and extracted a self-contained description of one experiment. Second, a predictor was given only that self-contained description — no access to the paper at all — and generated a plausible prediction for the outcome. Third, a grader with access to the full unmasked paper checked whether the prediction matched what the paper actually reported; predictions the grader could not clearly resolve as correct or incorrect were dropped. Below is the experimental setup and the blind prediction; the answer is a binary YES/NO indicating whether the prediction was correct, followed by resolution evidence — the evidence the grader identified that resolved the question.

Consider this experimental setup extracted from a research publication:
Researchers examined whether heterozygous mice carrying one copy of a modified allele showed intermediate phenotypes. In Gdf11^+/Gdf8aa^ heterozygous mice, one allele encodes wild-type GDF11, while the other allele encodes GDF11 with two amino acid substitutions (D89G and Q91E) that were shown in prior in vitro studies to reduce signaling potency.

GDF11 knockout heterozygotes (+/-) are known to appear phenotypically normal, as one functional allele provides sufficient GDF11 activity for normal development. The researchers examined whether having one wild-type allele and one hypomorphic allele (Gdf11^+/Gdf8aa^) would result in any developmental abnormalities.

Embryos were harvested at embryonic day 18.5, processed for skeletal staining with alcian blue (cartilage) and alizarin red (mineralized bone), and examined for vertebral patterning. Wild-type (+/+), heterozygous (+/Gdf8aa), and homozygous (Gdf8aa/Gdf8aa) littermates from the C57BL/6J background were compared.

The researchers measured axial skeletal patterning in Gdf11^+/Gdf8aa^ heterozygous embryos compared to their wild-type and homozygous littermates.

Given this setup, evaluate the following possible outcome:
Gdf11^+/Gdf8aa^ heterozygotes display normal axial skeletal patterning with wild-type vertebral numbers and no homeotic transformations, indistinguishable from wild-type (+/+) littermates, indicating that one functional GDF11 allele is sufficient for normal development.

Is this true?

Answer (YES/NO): YES